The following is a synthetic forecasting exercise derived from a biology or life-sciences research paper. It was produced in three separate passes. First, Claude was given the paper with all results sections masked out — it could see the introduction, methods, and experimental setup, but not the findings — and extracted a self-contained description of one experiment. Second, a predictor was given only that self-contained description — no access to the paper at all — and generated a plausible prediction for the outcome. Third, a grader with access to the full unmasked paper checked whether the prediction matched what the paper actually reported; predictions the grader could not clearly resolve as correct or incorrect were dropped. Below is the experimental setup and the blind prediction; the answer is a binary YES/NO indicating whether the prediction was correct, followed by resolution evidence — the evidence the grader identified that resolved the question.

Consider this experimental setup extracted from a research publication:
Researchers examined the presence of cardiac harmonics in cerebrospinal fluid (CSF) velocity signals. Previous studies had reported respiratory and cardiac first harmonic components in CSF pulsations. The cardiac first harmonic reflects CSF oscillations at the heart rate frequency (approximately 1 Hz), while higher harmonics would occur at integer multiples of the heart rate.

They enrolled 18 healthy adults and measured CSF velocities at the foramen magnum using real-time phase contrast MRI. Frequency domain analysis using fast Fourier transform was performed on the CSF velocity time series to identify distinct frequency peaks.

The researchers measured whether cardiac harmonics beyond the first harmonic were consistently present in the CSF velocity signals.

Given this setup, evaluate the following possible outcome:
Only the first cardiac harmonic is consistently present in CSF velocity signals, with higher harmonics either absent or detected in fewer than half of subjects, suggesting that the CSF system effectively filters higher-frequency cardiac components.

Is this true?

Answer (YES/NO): NO